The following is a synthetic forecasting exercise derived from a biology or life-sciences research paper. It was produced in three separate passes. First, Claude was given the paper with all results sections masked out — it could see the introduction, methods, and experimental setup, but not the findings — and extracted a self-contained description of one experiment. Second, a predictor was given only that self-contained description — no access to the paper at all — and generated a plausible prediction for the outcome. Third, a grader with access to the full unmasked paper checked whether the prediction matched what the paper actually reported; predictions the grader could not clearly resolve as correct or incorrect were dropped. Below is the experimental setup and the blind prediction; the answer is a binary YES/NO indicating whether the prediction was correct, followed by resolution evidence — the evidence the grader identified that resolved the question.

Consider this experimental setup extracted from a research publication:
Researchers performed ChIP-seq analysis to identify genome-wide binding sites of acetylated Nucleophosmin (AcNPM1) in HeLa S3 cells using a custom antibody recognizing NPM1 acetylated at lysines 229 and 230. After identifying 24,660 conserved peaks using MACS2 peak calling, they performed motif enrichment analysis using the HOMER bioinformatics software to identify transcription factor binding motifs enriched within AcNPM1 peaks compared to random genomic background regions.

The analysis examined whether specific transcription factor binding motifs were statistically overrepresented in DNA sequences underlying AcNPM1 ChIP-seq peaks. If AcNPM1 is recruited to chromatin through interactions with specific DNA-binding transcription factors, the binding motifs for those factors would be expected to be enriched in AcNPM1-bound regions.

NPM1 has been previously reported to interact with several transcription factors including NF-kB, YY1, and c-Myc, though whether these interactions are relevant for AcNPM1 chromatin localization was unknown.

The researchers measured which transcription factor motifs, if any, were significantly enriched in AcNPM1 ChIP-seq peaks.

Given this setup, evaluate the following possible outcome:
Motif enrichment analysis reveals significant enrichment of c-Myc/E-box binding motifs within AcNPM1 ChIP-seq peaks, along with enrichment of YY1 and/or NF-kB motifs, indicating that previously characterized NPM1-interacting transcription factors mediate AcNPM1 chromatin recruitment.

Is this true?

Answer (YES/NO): NO